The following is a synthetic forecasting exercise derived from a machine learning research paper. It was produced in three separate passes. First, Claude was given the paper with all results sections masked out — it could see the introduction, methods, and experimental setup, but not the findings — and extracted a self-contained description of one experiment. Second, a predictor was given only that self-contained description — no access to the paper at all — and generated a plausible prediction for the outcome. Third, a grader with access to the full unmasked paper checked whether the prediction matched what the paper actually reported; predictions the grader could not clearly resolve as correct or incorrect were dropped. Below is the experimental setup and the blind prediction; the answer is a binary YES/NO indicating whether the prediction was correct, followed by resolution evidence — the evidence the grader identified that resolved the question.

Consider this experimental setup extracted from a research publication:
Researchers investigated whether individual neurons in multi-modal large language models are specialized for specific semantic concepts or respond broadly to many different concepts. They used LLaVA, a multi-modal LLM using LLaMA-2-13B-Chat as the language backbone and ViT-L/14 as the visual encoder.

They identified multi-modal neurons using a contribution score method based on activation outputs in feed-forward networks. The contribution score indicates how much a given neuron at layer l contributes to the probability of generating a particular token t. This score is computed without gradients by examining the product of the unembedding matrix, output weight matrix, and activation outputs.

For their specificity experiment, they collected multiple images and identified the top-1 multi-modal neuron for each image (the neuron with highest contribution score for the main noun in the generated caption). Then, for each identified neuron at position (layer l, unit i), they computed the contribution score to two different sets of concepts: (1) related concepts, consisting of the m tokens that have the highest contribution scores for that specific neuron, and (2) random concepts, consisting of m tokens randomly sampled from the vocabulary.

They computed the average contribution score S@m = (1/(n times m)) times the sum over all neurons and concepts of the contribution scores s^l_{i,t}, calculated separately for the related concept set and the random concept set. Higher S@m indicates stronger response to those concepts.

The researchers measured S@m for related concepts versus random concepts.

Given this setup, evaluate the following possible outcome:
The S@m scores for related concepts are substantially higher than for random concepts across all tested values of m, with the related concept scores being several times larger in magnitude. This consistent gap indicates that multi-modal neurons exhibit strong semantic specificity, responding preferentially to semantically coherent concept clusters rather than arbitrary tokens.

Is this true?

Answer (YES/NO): YES